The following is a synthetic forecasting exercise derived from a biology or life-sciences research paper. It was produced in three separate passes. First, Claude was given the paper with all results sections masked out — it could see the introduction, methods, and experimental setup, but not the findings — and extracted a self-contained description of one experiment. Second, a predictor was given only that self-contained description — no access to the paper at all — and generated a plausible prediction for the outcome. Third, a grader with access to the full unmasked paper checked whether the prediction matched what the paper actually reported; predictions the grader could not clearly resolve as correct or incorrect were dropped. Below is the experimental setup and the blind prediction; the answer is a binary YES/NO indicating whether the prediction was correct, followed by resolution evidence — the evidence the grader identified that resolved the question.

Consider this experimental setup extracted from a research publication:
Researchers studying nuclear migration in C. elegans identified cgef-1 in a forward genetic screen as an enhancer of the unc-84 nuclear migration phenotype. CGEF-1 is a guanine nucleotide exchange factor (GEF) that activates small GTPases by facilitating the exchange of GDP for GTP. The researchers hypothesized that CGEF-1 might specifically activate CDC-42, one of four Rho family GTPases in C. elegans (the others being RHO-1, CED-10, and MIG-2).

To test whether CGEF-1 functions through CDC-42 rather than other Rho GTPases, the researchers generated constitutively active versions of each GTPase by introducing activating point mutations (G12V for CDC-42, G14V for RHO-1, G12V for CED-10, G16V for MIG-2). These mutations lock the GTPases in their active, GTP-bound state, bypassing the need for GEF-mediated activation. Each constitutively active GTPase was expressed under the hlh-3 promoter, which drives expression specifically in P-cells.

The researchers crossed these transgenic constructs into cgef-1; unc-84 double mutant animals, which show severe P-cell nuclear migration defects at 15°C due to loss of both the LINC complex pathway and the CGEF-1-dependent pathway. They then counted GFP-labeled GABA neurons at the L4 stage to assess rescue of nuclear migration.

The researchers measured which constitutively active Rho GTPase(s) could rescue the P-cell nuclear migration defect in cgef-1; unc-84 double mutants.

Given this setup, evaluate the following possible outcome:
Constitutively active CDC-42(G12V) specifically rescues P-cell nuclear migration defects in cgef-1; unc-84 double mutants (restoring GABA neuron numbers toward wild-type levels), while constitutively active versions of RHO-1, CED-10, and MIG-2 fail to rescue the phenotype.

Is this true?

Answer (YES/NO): YES